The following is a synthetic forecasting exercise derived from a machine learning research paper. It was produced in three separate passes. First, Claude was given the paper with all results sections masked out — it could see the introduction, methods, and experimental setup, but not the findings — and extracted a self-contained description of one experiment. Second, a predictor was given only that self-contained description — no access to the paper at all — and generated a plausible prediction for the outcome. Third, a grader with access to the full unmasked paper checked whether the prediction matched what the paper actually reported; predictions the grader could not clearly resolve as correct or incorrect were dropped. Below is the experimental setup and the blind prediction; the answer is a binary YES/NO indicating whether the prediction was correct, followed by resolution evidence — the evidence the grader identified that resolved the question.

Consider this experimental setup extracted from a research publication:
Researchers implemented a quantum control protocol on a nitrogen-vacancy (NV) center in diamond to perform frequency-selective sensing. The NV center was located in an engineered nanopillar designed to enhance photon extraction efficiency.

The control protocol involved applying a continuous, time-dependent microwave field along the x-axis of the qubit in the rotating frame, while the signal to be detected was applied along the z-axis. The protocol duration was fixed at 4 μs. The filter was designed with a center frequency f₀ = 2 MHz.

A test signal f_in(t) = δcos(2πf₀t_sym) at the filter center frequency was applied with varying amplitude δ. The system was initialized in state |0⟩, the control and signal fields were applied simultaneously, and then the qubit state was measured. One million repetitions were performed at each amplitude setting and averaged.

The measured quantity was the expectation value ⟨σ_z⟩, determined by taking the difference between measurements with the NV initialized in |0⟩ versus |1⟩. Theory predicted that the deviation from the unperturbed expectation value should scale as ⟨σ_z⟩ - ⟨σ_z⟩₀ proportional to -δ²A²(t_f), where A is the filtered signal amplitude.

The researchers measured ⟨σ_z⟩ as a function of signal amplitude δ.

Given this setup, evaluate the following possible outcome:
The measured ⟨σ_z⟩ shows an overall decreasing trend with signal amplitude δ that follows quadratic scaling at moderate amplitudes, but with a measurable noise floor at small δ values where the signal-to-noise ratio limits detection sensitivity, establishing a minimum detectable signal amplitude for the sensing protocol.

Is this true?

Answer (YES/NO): NO